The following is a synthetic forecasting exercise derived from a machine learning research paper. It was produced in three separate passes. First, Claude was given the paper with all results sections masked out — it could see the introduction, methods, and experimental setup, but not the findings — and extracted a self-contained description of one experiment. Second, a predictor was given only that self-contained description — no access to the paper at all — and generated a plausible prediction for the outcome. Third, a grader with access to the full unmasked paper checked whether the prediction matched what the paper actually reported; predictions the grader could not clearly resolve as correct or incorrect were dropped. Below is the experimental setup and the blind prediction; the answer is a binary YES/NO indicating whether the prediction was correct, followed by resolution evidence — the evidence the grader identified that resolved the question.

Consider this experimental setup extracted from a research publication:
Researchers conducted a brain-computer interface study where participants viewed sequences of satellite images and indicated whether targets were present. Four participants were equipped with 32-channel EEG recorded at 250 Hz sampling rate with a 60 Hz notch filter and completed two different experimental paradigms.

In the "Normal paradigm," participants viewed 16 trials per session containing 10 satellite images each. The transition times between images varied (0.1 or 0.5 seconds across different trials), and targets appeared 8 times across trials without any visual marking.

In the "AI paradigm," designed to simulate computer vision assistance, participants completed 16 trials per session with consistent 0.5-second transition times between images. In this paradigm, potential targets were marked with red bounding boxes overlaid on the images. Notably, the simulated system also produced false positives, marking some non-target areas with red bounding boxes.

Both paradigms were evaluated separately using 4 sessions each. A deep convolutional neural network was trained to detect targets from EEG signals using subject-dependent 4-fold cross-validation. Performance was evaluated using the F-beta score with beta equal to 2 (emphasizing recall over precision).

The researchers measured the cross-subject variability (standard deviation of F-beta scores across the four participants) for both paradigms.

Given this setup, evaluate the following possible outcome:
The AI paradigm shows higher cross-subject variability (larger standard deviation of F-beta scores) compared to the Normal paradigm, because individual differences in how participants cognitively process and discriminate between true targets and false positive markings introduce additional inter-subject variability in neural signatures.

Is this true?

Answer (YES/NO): NO